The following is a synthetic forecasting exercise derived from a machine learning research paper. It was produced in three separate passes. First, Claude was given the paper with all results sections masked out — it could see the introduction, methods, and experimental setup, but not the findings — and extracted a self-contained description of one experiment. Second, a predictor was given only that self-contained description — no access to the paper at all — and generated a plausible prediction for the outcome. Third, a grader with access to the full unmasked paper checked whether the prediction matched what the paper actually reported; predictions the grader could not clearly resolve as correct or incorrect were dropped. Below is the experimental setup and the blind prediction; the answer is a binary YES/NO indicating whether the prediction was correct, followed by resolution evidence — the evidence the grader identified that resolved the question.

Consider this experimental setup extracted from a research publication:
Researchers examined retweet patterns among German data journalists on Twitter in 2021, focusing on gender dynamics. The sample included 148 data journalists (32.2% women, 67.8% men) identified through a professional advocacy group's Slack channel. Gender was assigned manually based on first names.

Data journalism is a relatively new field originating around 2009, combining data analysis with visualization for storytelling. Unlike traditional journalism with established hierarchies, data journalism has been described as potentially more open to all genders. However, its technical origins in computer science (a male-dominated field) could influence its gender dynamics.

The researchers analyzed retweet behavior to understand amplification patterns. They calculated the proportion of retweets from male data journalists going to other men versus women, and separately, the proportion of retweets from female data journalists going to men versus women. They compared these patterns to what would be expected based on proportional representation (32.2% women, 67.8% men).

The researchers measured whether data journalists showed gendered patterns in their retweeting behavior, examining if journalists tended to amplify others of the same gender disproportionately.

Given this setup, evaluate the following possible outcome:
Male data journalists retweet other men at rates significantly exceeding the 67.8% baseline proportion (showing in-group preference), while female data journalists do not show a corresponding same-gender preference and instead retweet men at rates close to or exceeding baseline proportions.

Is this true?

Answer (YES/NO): NO